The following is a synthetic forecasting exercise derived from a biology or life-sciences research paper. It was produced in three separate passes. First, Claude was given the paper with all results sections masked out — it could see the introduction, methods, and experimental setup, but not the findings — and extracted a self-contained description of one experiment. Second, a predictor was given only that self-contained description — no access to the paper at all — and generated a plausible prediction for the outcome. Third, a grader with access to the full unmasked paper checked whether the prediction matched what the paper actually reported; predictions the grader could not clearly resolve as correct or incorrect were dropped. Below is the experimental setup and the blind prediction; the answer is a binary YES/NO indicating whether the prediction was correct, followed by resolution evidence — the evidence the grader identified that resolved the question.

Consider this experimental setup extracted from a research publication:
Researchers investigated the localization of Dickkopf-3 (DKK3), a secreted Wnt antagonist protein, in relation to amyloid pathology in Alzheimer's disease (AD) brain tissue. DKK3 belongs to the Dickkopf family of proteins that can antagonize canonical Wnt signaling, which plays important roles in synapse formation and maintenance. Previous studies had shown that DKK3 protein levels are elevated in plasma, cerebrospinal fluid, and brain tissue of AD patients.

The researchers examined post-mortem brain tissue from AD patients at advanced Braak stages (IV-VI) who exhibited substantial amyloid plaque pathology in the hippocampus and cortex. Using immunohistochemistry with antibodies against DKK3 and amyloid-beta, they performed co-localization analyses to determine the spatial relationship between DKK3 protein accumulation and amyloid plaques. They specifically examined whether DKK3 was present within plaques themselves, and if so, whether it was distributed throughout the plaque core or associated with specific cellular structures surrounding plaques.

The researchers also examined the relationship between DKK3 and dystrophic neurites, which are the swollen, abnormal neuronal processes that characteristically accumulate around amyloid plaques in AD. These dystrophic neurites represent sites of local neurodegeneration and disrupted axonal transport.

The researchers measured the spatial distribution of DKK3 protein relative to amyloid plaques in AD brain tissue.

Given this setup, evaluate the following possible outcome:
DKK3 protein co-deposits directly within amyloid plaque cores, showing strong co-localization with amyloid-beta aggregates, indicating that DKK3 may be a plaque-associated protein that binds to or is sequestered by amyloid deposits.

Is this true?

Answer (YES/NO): NO